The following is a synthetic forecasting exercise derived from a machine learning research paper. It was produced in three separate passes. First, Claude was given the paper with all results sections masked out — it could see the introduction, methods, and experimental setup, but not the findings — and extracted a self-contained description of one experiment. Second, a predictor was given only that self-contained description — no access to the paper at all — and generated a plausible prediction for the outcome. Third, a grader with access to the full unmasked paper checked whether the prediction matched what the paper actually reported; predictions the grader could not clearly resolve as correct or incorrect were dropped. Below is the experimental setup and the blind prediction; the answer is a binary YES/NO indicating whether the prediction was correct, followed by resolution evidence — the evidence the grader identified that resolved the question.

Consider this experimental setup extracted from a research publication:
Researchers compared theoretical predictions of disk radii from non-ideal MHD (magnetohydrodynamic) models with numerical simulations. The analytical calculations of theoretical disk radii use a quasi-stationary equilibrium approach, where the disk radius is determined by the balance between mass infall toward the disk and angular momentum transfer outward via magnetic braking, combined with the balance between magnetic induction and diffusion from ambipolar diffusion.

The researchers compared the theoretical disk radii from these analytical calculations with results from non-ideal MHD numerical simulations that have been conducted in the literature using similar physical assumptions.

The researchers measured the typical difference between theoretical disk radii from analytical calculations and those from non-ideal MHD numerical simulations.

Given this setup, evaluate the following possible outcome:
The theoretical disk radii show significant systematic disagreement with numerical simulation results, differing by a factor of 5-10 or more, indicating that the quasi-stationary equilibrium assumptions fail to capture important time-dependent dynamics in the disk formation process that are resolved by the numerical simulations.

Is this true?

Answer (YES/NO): NO